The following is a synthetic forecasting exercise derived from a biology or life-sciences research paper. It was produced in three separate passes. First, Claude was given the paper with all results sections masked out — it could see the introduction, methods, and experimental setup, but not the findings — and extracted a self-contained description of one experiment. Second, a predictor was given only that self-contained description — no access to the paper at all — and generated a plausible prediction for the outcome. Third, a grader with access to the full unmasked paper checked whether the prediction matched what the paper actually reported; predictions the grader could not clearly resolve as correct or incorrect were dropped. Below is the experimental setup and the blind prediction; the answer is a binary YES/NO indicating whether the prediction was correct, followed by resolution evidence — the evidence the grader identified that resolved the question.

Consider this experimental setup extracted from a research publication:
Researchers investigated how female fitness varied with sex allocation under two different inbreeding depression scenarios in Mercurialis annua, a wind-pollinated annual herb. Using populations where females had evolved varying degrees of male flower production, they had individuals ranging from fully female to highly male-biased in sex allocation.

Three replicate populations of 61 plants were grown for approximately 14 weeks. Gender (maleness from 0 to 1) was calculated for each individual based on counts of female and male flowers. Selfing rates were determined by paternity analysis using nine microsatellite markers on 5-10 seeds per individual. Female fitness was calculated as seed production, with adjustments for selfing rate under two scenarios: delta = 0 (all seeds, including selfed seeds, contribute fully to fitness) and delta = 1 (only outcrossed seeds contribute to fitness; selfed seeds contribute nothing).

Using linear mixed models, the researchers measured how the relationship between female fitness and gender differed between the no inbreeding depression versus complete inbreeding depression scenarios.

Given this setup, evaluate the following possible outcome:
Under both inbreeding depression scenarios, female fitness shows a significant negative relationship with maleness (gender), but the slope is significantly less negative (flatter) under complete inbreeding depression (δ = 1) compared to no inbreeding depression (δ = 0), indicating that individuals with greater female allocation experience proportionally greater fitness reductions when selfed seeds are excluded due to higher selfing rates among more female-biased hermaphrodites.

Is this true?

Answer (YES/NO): NO